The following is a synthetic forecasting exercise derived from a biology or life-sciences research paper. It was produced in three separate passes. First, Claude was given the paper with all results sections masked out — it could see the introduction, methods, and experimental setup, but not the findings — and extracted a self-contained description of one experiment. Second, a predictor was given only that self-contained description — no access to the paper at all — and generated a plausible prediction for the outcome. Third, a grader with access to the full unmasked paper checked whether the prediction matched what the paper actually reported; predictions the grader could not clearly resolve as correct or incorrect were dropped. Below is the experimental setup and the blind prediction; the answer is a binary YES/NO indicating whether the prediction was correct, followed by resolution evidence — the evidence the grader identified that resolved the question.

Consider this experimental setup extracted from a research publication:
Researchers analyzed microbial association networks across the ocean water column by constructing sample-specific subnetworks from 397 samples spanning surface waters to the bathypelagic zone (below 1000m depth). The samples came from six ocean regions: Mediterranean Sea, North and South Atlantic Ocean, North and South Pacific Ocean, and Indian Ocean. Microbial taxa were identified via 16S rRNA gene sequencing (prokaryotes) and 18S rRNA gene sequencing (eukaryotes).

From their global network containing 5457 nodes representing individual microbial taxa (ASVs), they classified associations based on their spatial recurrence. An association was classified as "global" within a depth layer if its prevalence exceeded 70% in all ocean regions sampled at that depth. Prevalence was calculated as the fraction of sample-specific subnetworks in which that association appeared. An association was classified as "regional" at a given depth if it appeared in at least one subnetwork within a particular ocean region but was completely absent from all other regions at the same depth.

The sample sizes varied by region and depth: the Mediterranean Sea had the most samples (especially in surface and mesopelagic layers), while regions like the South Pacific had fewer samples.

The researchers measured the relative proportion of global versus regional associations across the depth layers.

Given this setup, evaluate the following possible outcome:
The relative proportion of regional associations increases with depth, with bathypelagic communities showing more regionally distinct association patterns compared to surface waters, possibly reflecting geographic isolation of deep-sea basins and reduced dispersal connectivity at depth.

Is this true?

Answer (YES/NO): YES